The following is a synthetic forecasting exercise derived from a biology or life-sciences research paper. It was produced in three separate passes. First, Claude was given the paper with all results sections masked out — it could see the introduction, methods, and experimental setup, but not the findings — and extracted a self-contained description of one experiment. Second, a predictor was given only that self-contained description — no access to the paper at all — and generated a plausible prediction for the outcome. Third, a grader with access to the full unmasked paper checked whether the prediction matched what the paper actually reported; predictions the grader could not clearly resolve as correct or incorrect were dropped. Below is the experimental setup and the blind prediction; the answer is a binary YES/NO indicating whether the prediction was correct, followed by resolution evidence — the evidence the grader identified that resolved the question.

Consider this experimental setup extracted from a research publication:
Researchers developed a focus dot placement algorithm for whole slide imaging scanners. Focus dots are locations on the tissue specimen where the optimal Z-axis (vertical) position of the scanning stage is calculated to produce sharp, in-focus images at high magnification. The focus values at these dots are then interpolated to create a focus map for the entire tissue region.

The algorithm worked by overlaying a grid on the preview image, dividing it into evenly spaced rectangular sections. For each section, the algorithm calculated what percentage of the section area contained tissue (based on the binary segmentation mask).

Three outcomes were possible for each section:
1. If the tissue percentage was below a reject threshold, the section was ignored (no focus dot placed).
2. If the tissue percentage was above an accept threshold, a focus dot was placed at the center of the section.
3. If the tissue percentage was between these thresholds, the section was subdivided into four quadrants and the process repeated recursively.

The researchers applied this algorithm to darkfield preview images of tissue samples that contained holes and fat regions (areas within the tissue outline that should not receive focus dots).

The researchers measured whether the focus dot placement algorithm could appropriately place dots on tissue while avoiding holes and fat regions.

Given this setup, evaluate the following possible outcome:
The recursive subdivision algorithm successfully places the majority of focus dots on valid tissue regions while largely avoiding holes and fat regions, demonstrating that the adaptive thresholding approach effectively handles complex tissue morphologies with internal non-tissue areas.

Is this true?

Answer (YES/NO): YES